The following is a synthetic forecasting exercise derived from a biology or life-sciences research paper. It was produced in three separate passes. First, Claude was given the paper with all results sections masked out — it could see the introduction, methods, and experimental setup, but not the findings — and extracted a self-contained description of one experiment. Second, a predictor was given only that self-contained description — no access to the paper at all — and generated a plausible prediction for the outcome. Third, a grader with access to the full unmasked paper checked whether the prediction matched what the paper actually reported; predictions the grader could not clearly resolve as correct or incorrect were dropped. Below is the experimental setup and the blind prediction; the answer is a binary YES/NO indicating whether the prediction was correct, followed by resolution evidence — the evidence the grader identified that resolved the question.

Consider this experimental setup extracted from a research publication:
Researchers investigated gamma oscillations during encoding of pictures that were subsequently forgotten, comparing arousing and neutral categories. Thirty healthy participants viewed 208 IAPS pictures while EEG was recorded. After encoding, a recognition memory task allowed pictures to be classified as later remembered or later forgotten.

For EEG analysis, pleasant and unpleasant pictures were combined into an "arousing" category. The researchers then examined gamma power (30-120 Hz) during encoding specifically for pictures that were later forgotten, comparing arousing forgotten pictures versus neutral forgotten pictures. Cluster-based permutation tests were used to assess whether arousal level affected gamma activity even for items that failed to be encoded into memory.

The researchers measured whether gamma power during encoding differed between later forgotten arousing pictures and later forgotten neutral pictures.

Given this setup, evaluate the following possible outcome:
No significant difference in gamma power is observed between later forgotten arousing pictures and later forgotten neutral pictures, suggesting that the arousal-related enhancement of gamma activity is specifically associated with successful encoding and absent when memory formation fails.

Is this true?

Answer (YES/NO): YES